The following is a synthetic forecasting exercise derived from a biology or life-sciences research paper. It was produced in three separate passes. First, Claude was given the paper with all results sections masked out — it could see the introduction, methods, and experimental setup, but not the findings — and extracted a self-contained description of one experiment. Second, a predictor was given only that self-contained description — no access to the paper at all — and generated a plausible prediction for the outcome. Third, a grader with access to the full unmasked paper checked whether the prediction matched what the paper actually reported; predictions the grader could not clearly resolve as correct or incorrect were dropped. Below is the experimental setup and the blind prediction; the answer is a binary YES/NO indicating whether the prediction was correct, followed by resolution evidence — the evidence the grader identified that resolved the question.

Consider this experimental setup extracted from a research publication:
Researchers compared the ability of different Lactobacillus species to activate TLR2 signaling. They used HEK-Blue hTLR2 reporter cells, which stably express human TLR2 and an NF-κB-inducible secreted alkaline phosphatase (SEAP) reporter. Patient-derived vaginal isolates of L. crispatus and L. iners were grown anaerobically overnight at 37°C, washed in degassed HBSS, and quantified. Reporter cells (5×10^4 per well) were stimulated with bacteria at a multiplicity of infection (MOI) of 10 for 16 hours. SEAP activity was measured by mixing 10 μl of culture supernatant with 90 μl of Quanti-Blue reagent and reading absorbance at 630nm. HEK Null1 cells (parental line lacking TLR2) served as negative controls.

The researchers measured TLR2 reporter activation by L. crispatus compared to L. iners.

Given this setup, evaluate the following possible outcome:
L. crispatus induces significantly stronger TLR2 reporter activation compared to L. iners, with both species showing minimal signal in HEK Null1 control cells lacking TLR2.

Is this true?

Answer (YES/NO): NO